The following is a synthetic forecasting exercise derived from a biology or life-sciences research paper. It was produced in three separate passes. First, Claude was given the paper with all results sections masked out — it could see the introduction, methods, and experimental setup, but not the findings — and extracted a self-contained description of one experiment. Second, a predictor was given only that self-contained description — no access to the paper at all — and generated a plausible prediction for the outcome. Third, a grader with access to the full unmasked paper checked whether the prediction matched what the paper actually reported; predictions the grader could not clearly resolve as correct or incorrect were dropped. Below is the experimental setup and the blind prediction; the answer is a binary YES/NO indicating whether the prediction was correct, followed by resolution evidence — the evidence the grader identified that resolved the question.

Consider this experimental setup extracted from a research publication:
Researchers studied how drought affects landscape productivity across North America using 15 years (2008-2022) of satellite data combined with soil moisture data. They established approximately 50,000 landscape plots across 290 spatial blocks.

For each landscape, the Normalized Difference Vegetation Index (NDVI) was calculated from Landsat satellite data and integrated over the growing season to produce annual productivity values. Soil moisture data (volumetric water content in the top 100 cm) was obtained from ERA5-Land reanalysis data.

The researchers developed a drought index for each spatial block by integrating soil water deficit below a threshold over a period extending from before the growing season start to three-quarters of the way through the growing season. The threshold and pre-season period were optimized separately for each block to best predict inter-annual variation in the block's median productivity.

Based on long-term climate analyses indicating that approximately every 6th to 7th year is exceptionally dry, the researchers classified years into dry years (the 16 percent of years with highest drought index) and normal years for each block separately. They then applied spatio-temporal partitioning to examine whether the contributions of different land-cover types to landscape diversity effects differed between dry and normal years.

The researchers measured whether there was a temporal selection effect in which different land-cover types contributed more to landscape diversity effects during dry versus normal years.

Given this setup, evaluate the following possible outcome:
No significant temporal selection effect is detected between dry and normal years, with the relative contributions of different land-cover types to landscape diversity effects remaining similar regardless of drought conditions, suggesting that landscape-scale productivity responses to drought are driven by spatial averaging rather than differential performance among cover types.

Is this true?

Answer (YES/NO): NO